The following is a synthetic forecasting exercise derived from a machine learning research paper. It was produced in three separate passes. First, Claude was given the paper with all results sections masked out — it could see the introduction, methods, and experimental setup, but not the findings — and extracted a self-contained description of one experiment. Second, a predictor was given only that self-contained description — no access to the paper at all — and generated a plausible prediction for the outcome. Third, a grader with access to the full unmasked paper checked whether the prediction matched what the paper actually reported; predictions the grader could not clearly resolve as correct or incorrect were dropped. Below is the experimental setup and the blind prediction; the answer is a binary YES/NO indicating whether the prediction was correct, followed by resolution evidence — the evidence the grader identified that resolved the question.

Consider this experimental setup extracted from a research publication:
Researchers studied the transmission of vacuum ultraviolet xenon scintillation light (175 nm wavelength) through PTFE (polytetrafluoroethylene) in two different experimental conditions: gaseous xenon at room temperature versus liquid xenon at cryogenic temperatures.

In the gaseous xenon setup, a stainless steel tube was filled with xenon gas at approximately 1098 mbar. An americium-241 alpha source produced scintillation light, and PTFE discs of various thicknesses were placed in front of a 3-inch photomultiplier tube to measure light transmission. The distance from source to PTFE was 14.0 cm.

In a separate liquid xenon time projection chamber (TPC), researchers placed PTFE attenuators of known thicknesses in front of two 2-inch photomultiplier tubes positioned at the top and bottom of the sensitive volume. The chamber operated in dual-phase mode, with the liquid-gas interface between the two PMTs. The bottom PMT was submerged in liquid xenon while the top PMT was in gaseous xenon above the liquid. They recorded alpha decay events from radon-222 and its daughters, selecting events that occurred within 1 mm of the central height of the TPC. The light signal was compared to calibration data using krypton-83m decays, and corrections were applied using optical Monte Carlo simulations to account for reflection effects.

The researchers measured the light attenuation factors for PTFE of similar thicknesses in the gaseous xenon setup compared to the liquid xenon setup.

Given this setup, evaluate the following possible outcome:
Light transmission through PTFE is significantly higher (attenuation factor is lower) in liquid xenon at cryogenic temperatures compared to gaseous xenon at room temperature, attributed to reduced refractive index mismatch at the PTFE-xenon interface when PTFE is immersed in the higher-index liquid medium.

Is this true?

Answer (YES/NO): NO